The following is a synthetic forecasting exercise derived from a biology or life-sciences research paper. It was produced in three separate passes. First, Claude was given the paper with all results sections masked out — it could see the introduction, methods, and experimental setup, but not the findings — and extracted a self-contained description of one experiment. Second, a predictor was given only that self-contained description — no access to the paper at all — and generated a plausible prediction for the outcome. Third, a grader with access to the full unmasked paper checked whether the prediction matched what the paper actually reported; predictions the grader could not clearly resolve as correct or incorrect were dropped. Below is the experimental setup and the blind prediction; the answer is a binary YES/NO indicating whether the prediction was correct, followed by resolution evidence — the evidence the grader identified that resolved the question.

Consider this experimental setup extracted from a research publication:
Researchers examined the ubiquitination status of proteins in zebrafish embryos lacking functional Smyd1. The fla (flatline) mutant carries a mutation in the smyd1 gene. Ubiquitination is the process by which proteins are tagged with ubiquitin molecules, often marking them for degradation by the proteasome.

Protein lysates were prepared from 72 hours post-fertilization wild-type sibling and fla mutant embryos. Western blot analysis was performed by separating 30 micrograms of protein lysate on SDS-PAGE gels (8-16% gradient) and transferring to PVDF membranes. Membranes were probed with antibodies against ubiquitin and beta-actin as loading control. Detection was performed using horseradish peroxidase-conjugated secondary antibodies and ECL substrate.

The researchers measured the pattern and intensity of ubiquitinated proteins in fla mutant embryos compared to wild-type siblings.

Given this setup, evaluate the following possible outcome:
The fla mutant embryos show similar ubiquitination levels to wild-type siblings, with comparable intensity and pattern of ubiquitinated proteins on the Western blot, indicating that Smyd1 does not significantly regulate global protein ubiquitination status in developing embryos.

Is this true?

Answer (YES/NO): NO